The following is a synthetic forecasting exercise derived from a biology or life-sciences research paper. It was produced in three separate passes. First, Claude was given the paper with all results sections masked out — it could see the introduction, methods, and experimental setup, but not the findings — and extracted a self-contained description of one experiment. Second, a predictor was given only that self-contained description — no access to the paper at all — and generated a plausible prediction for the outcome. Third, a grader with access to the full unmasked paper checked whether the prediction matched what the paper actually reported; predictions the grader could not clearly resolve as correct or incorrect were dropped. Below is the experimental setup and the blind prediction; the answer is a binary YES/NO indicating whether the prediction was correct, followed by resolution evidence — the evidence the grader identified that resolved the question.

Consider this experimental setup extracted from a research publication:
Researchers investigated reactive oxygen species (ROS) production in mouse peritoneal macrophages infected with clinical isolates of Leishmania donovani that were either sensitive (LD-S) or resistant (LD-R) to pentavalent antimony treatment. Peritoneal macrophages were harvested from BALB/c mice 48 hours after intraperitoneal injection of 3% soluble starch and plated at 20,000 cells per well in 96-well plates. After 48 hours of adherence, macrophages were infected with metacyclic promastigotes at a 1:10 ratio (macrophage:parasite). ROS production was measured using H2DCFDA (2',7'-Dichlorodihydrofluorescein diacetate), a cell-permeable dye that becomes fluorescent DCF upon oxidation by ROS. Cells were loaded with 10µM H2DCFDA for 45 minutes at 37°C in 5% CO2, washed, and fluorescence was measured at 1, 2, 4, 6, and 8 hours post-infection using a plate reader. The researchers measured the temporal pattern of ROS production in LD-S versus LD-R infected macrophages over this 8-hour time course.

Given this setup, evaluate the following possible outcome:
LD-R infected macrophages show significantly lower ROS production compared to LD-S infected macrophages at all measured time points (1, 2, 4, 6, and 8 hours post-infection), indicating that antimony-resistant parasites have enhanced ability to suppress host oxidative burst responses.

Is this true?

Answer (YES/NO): NO